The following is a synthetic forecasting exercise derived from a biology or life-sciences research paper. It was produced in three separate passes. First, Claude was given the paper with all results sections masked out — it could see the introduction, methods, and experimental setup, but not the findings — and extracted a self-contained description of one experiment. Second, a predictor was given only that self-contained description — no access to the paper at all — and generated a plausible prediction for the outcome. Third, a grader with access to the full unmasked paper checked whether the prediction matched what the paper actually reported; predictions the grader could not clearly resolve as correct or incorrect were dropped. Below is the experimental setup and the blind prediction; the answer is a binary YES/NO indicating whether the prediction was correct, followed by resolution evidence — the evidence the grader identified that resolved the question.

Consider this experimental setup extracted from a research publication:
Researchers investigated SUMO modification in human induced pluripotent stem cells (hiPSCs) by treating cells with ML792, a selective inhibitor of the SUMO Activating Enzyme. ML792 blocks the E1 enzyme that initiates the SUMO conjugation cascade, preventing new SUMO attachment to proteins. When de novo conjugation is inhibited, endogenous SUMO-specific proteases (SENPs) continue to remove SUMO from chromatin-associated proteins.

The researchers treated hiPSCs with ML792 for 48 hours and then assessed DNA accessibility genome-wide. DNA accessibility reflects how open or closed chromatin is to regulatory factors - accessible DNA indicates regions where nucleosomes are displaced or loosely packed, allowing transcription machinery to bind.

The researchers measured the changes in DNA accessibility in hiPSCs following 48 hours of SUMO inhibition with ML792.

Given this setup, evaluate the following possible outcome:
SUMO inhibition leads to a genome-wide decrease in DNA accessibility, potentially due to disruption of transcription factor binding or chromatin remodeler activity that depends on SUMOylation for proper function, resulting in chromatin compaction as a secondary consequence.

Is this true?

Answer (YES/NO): NO